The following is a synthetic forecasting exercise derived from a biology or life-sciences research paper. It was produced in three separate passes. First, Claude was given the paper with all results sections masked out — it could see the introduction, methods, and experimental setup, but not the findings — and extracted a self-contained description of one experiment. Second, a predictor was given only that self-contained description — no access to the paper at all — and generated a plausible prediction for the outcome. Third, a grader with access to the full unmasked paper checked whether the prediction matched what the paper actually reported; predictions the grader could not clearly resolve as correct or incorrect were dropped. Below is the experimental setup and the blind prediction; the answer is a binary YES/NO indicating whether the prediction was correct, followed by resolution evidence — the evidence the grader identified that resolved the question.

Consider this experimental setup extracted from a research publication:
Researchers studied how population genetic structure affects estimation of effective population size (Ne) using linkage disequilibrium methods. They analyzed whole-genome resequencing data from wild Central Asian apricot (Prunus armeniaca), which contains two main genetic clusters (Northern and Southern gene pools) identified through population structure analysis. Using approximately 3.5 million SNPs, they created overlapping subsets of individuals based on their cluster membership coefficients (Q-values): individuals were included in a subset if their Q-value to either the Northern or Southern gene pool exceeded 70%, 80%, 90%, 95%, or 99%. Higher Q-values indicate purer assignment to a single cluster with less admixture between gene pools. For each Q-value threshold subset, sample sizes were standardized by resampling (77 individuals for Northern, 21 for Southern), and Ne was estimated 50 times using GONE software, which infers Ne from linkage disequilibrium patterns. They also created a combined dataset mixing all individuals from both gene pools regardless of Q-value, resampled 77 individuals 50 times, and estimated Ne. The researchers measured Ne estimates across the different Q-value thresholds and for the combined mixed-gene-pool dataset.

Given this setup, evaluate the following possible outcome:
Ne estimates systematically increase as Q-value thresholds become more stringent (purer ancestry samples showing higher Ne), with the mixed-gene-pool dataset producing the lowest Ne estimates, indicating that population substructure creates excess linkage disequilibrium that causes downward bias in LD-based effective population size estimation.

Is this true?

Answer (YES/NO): NO